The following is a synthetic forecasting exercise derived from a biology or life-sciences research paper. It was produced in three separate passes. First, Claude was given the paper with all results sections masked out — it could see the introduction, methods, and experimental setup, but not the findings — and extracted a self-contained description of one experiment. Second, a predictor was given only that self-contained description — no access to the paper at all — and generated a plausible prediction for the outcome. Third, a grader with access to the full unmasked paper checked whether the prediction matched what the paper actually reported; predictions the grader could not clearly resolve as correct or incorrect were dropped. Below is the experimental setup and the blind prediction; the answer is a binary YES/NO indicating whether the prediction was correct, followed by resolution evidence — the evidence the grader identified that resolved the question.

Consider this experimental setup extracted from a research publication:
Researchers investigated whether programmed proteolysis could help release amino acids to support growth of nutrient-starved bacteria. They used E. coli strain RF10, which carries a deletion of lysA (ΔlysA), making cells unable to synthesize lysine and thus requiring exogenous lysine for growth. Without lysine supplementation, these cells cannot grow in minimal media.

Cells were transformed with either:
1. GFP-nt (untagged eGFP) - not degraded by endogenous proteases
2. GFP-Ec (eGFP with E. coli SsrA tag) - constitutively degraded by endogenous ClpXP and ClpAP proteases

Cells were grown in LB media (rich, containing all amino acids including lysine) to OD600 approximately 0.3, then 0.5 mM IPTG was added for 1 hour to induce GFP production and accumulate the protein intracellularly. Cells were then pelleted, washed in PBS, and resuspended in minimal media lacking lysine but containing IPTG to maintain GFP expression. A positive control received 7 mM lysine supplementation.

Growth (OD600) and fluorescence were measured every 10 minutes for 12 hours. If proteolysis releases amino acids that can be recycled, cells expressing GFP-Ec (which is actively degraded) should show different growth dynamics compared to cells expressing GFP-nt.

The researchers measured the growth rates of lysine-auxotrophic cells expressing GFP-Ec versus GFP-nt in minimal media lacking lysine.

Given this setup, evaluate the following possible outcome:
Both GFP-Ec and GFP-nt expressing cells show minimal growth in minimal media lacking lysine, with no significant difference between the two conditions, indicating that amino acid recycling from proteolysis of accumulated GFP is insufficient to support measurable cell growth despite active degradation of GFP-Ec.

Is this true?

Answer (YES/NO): NO